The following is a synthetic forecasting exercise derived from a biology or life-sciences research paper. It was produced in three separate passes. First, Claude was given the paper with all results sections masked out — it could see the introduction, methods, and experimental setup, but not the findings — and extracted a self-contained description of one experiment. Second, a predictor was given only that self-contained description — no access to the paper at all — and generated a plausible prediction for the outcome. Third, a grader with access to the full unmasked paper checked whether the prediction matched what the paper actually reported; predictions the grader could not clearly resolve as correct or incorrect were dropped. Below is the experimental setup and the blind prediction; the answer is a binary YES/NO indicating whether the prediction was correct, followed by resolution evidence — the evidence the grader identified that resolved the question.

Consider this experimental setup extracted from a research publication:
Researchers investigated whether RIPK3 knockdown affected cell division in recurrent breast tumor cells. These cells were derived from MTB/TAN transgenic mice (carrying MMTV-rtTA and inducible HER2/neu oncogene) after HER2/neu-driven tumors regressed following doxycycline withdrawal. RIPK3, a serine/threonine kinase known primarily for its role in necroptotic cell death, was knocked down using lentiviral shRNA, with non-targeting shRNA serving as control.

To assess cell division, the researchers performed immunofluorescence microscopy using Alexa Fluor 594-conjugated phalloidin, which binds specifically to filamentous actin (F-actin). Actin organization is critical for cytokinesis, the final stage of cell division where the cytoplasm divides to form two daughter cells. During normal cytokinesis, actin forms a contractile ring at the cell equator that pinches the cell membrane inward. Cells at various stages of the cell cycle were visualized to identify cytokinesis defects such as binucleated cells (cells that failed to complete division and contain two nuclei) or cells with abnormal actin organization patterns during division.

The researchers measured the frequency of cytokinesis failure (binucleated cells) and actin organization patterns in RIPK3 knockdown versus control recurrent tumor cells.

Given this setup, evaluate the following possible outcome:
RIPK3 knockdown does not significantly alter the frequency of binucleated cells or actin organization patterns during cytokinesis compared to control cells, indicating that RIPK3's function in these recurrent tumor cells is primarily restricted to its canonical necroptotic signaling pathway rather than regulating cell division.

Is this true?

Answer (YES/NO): NO